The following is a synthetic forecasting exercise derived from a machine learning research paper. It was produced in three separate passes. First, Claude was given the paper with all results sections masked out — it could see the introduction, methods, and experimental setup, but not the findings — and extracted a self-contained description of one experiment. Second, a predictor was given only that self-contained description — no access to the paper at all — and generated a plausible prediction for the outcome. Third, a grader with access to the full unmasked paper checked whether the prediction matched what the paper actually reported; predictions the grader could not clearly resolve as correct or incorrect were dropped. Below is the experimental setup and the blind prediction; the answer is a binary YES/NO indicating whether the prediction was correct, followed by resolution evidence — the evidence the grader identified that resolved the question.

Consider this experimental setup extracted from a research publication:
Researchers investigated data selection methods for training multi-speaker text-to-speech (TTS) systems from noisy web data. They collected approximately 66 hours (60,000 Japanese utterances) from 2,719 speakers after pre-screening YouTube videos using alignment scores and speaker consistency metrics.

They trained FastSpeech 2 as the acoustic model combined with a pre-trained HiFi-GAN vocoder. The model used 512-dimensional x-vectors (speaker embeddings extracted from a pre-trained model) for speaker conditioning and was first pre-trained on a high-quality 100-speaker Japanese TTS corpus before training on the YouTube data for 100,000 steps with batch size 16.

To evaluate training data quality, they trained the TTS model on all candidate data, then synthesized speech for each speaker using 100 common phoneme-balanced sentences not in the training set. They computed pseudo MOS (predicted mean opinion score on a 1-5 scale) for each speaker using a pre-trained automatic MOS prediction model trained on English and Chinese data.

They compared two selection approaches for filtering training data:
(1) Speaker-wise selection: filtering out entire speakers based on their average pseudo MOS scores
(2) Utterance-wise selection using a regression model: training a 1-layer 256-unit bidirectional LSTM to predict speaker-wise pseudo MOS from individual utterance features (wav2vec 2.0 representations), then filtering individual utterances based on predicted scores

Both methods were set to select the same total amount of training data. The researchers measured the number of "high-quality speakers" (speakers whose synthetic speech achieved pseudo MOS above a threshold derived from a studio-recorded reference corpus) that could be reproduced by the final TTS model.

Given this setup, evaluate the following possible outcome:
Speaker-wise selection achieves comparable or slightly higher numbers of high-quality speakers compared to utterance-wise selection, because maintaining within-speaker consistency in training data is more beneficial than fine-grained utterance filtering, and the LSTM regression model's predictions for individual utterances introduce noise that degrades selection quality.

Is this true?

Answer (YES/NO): NO